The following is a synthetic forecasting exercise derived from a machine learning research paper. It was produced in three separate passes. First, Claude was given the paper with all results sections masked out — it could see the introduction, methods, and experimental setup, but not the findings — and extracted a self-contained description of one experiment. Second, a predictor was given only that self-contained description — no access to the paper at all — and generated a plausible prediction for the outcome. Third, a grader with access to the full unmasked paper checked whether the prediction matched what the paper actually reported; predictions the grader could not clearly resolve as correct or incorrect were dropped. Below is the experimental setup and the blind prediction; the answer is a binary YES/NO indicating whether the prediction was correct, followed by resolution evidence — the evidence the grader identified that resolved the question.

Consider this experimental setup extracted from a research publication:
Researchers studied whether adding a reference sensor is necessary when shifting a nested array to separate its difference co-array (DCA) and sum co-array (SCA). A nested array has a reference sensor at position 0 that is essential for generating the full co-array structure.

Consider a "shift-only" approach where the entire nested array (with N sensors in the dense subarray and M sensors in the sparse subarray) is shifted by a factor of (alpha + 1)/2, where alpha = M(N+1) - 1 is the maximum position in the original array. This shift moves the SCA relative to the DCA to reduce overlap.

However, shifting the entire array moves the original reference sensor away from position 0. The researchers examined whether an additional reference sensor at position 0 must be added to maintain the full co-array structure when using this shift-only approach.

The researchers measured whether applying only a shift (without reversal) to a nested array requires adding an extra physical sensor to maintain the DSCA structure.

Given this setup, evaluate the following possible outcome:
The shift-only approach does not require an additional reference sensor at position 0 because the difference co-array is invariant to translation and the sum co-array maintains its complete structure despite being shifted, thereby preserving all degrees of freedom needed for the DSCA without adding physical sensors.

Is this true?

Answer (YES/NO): NO